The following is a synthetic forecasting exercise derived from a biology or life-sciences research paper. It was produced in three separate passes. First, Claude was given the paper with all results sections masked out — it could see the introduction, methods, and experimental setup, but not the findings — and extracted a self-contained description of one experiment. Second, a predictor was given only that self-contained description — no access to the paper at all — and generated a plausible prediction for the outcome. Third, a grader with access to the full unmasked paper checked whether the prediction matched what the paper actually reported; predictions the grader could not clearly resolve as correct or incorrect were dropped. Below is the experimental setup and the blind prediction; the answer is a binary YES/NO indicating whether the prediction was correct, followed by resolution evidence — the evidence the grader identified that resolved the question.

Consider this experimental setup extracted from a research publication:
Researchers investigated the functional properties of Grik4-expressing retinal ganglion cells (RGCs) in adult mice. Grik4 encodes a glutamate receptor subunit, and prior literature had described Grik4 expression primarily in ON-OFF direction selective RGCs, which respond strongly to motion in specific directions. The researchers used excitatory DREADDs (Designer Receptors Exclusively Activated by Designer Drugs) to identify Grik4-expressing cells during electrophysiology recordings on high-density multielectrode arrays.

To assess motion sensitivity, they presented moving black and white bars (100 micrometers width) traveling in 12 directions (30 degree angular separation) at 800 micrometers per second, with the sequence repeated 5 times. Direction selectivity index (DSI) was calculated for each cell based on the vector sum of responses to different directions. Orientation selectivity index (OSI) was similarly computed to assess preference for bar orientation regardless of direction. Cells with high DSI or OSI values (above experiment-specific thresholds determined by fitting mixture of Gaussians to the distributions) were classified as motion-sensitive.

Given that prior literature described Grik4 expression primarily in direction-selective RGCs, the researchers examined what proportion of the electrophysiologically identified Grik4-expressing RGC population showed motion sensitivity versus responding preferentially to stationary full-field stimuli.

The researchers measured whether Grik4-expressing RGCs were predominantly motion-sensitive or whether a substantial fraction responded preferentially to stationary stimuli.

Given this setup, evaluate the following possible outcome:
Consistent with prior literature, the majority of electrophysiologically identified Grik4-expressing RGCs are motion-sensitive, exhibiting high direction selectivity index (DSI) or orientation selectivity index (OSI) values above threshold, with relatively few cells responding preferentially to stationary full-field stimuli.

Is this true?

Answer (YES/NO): NO